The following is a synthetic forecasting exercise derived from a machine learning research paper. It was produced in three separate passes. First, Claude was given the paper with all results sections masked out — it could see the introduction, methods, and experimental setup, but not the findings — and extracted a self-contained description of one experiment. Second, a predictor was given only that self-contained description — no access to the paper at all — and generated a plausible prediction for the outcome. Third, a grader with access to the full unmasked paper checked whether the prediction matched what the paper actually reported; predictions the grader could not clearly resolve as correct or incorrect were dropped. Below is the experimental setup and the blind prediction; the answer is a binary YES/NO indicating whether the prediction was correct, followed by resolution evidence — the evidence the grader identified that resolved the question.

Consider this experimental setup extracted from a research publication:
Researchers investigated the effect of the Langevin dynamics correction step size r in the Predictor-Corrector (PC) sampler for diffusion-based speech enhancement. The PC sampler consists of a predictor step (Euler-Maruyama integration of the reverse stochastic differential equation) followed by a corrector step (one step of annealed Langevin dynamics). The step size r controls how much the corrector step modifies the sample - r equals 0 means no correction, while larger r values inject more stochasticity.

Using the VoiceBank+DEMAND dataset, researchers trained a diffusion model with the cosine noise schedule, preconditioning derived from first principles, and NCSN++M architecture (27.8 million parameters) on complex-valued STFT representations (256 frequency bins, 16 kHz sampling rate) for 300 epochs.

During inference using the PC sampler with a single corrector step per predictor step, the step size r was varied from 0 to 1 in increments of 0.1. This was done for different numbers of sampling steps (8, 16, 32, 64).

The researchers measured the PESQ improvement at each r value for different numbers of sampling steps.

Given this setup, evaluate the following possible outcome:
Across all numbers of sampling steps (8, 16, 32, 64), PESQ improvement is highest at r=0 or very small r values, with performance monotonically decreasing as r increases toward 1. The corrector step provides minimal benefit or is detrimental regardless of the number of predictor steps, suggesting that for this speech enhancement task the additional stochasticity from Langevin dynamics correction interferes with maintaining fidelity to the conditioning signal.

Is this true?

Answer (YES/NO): NO